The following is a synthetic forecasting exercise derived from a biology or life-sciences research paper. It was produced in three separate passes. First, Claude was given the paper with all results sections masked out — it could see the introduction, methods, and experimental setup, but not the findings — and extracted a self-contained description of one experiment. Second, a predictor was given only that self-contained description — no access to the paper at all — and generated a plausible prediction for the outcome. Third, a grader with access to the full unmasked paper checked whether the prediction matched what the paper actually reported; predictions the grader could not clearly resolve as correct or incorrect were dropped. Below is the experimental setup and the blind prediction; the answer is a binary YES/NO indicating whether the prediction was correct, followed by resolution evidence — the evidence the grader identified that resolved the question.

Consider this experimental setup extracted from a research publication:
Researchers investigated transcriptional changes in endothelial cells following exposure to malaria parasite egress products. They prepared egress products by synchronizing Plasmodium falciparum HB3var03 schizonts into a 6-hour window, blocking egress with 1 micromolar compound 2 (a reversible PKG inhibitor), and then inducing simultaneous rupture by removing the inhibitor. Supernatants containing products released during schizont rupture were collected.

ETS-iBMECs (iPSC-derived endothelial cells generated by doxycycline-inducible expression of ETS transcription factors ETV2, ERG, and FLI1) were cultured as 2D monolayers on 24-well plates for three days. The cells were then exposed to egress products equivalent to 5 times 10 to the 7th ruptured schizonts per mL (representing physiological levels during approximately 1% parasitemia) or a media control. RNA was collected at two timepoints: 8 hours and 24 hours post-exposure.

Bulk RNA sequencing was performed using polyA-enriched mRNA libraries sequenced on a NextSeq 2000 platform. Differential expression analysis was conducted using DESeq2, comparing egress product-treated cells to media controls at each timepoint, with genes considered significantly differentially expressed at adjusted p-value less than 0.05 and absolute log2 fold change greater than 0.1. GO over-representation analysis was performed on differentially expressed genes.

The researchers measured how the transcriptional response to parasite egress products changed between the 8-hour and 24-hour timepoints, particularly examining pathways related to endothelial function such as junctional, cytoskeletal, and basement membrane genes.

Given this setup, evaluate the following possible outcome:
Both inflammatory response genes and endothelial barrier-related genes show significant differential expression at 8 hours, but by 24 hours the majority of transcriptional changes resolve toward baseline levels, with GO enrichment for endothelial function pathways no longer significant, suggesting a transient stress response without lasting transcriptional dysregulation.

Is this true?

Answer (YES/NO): NO